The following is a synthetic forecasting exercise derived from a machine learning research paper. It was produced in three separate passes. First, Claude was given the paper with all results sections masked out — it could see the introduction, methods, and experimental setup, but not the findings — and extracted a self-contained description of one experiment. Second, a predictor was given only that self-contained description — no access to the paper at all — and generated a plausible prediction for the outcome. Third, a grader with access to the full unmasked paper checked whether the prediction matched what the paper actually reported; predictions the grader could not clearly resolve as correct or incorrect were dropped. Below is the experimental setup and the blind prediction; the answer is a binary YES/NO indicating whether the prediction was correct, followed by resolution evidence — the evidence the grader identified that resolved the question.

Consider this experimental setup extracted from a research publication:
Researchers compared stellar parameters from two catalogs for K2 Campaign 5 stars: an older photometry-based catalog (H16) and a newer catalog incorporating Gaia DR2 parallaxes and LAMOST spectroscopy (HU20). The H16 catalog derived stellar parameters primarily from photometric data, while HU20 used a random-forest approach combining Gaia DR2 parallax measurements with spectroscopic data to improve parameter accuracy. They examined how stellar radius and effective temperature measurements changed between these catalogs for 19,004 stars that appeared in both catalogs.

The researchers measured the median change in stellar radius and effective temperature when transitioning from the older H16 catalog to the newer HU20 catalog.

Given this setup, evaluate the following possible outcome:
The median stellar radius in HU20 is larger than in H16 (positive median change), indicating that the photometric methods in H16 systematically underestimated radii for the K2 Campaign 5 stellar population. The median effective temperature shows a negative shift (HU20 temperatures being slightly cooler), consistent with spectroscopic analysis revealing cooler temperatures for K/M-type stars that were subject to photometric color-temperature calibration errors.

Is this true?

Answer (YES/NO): YES